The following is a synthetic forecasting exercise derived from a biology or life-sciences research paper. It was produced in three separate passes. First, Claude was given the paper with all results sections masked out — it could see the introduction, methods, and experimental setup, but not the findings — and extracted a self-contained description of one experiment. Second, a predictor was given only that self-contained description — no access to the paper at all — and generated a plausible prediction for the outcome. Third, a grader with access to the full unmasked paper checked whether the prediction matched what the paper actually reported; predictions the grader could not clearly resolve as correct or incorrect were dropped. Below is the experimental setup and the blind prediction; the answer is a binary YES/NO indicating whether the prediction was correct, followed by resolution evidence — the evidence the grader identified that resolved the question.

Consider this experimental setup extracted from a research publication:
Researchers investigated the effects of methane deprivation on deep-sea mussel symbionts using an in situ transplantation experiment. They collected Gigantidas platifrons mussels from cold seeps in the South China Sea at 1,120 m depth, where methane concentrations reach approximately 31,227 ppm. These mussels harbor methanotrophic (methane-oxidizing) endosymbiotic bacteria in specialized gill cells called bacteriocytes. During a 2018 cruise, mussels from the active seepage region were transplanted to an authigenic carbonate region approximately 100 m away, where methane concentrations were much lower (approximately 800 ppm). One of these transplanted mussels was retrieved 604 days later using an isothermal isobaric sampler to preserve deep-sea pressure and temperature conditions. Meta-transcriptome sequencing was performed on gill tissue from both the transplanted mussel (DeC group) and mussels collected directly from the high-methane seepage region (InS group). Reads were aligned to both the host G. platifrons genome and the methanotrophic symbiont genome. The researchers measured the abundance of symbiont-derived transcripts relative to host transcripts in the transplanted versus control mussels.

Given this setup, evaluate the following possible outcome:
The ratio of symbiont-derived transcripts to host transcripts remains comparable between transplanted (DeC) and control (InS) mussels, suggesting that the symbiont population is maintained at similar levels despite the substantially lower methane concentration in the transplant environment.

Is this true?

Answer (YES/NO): NO